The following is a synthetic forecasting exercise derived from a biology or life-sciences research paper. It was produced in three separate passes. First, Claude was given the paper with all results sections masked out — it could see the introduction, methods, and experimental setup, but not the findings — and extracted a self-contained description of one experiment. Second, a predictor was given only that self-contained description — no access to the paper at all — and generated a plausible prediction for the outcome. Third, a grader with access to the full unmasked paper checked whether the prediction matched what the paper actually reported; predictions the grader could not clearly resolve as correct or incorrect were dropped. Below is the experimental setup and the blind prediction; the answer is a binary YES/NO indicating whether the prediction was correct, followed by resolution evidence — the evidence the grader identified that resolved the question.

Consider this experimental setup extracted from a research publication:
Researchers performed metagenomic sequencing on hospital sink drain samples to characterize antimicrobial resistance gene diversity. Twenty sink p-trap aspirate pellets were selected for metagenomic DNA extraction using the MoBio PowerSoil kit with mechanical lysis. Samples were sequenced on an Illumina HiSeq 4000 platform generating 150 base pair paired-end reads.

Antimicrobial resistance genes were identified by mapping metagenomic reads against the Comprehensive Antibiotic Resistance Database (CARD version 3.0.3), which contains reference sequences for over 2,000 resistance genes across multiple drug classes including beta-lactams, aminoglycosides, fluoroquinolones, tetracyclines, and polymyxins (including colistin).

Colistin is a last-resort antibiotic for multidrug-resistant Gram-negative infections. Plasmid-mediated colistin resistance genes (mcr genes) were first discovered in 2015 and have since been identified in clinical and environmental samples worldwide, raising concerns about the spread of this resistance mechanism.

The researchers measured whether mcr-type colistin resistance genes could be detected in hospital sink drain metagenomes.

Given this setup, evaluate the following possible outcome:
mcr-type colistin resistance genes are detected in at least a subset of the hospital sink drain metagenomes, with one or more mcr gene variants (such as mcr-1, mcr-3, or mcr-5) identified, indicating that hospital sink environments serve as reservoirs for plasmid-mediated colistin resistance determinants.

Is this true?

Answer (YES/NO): YES